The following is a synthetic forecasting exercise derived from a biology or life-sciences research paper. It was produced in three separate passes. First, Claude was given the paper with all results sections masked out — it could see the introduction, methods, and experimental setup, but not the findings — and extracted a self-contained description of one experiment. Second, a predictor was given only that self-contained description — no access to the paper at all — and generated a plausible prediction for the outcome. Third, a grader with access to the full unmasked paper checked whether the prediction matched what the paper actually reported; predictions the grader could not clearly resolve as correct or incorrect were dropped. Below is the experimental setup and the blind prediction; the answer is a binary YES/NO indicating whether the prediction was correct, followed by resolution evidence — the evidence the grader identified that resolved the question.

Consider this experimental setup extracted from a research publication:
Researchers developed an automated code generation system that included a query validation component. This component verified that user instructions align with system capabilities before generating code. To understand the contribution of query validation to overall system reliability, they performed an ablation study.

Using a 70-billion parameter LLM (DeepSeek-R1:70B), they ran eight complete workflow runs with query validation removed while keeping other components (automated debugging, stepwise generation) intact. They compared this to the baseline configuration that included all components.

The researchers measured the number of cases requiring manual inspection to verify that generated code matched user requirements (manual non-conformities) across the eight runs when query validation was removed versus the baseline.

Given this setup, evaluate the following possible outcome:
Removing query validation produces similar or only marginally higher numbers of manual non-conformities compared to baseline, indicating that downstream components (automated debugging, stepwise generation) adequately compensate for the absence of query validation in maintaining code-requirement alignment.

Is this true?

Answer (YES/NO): NO